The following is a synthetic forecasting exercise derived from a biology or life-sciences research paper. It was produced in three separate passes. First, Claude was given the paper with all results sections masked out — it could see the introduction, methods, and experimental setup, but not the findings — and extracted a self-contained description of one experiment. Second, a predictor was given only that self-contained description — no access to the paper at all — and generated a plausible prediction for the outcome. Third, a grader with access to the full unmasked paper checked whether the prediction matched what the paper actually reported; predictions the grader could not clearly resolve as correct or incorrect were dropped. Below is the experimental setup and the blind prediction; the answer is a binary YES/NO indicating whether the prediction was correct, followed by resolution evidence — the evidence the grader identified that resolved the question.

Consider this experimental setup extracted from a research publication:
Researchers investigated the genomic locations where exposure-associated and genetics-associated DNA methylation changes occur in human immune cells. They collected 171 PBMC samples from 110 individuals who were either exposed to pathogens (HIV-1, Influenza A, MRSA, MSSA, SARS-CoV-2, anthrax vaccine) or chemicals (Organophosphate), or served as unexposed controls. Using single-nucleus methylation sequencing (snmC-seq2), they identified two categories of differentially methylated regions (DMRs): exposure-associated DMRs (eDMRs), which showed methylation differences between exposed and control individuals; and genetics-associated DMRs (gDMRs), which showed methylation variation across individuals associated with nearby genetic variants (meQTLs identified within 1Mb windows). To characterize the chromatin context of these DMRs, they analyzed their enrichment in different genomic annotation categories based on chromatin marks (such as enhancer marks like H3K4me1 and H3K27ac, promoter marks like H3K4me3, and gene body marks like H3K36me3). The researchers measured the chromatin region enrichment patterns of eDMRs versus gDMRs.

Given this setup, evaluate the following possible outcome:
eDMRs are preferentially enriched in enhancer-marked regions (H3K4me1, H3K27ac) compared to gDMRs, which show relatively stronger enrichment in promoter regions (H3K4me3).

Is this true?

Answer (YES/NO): NO